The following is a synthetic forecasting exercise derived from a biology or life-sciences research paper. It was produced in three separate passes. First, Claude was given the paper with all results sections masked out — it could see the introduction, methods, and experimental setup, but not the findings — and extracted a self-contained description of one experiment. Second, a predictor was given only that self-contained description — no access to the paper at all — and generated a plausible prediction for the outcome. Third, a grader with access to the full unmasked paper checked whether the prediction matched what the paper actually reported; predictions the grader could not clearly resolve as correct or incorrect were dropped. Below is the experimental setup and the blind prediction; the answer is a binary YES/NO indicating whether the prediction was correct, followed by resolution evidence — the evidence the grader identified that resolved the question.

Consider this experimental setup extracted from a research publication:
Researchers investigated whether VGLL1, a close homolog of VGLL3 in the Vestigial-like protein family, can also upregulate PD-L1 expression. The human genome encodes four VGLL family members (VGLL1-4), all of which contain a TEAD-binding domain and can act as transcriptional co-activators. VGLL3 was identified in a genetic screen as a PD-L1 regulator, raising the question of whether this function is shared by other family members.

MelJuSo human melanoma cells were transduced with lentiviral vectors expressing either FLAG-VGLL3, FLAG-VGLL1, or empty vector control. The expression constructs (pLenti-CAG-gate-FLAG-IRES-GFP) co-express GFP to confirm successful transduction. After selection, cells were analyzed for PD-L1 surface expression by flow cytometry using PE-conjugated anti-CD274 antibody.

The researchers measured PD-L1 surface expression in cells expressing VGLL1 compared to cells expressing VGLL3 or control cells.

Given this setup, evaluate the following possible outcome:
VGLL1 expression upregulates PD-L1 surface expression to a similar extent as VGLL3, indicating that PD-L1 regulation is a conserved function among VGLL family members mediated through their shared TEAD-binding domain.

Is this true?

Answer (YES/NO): NO